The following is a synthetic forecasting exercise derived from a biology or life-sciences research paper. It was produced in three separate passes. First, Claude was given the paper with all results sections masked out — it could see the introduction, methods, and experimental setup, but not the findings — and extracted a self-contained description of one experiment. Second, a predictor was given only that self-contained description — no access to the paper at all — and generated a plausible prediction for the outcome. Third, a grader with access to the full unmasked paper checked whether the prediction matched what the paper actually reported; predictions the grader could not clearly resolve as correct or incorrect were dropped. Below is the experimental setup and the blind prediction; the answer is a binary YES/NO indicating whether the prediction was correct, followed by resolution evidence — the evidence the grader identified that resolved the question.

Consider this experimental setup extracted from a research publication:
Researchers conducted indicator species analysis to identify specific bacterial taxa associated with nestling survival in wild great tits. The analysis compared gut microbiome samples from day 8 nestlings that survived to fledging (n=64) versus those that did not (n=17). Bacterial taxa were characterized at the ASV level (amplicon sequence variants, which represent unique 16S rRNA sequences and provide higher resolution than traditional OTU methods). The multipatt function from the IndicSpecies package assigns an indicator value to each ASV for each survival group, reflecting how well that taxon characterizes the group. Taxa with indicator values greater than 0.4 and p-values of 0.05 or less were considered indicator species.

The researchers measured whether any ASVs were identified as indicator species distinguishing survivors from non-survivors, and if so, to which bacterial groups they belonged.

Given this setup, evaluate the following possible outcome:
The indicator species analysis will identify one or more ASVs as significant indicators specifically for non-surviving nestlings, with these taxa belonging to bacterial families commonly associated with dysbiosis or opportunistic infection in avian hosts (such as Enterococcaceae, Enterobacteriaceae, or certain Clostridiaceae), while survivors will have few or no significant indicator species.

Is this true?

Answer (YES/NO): NO